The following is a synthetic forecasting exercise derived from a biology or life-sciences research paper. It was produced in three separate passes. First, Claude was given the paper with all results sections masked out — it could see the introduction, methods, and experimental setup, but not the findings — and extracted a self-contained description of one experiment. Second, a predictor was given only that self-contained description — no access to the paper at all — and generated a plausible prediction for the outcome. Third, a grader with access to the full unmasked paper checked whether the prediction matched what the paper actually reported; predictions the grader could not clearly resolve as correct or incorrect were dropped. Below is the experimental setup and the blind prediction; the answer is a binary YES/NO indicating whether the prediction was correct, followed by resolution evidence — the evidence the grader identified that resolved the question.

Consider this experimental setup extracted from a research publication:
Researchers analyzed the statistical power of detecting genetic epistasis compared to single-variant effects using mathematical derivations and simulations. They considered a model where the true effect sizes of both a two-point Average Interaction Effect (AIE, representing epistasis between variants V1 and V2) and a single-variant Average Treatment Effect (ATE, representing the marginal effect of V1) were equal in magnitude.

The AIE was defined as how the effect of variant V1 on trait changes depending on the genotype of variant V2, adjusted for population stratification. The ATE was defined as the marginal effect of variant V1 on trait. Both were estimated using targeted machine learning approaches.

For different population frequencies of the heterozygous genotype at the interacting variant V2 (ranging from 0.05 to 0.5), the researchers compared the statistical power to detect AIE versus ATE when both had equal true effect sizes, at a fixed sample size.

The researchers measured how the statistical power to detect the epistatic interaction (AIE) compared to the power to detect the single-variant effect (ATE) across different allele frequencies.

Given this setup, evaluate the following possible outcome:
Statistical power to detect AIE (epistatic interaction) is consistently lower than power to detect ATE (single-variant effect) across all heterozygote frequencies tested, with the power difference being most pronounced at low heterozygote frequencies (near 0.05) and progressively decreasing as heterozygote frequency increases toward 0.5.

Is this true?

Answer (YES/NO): YES